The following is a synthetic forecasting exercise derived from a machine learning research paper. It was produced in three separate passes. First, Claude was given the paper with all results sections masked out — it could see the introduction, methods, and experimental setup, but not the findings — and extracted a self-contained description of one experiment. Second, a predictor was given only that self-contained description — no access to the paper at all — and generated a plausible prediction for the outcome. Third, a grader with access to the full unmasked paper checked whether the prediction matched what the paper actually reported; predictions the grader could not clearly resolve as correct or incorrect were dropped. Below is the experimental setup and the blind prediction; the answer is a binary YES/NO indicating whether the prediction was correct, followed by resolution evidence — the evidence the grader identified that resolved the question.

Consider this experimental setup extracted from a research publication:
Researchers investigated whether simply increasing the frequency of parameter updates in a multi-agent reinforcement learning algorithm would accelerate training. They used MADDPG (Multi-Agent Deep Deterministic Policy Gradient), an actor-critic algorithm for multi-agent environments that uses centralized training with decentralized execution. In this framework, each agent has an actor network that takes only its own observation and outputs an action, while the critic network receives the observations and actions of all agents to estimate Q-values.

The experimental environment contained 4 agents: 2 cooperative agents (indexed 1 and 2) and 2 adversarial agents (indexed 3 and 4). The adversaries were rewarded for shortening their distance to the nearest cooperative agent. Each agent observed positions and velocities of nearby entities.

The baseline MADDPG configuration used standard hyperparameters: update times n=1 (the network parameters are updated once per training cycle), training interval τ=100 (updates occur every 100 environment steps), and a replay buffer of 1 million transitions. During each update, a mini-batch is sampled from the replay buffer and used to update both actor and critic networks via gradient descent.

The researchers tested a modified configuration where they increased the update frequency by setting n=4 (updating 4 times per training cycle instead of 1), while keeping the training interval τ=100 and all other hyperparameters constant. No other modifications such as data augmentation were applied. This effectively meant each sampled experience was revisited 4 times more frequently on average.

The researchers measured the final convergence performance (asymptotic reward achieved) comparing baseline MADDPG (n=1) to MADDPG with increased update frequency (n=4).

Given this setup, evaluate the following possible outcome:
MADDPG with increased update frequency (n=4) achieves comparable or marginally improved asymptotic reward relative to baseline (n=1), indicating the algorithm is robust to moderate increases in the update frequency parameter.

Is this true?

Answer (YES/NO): NO